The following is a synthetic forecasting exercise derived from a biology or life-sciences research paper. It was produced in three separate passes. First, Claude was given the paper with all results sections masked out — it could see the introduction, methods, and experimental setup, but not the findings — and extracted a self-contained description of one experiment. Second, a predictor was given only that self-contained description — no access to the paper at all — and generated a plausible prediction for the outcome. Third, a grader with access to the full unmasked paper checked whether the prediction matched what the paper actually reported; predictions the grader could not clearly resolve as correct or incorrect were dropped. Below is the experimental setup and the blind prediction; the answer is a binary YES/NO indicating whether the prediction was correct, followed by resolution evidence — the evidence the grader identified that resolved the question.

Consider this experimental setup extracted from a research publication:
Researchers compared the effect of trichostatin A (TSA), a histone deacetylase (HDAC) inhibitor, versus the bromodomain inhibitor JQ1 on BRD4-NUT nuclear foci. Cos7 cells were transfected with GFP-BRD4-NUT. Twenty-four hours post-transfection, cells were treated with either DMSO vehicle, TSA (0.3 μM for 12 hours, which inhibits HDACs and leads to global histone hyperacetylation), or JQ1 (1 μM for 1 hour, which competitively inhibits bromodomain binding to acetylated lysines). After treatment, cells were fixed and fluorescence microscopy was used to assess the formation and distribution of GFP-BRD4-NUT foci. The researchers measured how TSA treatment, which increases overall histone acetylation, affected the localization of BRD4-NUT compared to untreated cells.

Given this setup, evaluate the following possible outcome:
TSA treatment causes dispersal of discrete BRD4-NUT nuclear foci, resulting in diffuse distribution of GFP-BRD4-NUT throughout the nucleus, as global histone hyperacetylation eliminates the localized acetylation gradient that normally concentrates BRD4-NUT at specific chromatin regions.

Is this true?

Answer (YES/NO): YES